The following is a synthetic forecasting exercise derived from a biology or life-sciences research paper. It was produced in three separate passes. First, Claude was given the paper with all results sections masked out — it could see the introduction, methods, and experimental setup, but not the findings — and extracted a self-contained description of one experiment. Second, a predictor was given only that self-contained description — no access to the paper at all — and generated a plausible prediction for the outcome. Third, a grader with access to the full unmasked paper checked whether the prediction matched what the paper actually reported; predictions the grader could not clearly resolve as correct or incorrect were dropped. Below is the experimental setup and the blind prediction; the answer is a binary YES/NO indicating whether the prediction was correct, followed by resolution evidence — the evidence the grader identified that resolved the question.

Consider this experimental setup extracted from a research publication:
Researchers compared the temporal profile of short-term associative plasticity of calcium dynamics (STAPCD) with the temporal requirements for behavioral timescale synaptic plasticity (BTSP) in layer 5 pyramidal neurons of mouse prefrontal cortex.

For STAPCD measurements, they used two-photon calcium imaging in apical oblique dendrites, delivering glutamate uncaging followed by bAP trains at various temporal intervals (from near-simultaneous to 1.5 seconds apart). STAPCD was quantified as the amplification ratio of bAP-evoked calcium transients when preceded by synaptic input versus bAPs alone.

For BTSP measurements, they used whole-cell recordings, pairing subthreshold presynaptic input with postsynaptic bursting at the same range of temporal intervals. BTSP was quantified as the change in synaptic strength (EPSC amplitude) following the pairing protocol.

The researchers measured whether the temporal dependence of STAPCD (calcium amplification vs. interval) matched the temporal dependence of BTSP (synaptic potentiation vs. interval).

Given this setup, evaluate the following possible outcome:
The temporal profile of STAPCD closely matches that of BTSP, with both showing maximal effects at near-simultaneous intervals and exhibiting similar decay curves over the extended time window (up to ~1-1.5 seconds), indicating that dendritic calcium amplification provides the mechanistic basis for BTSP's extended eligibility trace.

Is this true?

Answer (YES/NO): NO